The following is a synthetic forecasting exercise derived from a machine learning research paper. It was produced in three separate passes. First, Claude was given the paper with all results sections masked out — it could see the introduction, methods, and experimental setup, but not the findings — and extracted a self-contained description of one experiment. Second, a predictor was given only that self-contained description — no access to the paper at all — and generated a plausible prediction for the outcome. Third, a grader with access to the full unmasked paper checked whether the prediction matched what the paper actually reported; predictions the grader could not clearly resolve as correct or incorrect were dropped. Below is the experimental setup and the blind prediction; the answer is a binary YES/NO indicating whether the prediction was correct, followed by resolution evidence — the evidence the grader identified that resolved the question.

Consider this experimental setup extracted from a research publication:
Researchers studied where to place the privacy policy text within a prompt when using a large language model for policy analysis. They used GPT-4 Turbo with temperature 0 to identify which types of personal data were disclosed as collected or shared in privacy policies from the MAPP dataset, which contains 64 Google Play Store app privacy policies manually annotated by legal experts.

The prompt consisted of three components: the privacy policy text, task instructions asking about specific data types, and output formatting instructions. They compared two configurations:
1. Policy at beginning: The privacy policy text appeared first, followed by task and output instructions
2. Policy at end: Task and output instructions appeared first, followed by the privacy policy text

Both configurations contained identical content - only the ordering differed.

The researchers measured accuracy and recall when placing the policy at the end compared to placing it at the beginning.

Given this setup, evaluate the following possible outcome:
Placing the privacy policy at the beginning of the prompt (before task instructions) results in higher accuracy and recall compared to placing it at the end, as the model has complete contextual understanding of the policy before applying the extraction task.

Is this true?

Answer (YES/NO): YES